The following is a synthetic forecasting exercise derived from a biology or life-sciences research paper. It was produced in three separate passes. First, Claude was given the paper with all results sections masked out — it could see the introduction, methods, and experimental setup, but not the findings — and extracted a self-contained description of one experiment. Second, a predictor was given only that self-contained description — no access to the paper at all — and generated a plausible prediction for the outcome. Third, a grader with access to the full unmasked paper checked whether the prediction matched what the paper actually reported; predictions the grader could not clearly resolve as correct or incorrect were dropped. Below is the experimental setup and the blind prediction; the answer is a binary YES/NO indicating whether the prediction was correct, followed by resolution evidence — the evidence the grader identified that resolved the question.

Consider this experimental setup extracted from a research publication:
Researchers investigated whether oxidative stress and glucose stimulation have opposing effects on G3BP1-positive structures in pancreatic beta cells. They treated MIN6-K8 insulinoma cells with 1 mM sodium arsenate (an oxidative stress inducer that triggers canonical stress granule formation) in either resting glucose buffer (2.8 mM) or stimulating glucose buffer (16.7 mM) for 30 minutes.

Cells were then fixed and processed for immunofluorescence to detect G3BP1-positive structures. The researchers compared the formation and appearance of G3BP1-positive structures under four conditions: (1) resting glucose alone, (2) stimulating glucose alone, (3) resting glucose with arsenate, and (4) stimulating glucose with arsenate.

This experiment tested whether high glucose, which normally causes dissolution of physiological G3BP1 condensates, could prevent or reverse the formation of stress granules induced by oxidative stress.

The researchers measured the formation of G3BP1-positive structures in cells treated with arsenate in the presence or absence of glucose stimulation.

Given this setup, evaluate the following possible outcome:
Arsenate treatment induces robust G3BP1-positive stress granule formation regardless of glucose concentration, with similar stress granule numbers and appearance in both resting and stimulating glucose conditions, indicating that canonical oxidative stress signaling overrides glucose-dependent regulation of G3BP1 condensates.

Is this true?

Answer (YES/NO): YES